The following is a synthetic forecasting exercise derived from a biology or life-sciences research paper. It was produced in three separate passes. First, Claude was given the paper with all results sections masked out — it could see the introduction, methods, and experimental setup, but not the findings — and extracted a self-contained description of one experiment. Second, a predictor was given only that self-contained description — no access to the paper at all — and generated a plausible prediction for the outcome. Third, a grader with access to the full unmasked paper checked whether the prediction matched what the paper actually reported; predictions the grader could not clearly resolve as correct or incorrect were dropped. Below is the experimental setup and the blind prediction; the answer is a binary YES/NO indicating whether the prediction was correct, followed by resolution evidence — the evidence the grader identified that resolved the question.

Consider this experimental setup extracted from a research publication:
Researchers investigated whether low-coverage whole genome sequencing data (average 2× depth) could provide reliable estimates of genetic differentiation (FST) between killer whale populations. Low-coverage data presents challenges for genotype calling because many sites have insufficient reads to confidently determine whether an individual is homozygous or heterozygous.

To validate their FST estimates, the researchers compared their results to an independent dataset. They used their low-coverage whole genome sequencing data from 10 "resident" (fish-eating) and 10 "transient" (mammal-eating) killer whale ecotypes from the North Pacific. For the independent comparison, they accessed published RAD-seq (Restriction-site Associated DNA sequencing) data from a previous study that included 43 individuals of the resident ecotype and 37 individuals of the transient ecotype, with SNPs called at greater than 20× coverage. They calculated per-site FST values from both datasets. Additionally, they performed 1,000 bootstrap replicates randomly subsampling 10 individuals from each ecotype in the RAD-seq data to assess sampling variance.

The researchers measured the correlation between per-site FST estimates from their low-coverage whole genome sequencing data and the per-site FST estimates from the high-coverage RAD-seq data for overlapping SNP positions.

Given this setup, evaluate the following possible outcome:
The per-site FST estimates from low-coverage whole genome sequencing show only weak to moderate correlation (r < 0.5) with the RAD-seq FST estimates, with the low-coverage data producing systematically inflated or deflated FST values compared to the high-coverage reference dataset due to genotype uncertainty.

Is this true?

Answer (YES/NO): NO